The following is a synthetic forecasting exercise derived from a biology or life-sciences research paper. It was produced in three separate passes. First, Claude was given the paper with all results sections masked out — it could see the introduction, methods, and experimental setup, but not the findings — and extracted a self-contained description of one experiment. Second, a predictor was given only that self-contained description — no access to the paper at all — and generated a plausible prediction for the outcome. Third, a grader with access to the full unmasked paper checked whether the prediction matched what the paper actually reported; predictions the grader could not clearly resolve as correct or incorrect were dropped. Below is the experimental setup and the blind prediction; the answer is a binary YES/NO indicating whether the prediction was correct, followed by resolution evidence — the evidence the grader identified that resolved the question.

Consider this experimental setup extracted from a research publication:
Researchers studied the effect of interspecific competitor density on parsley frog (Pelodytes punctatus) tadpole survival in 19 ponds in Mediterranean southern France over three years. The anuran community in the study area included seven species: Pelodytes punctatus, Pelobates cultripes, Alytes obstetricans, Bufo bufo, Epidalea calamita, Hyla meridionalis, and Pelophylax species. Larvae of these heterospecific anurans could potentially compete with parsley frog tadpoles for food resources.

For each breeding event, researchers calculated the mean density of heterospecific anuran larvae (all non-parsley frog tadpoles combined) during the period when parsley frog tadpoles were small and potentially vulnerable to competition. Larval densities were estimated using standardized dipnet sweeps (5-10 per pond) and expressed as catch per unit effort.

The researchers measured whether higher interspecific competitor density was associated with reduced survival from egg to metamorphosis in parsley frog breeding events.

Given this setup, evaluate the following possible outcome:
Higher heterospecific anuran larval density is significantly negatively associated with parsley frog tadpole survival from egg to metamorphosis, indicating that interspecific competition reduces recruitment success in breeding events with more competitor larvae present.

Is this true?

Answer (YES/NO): NO